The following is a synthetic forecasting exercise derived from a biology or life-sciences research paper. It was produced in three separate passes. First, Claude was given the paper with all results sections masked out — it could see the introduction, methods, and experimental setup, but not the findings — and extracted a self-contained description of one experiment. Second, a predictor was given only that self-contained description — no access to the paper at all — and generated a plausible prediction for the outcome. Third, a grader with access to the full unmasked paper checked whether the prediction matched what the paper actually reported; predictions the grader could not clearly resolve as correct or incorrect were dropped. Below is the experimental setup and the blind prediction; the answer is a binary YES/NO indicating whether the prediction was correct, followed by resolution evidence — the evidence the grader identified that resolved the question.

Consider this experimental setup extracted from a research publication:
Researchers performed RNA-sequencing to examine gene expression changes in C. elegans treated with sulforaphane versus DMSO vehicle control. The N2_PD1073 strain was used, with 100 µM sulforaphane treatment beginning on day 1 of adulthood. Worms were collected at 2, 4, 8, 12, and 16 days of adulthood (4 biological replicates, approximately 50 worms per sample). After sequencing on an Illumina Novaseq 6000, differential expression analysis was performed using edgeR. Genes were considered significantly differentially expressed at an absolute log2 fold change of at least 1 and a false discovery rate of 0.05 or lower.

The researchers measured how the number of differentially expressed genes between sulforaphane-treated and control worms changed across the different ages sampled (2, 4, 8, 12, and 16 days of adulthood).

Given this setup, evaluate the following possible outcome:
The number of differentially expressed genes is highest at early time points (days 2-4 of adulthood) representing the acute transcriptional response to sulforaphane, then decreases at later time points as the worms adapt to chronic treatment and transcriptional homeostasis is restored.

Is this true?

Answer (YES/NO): NO